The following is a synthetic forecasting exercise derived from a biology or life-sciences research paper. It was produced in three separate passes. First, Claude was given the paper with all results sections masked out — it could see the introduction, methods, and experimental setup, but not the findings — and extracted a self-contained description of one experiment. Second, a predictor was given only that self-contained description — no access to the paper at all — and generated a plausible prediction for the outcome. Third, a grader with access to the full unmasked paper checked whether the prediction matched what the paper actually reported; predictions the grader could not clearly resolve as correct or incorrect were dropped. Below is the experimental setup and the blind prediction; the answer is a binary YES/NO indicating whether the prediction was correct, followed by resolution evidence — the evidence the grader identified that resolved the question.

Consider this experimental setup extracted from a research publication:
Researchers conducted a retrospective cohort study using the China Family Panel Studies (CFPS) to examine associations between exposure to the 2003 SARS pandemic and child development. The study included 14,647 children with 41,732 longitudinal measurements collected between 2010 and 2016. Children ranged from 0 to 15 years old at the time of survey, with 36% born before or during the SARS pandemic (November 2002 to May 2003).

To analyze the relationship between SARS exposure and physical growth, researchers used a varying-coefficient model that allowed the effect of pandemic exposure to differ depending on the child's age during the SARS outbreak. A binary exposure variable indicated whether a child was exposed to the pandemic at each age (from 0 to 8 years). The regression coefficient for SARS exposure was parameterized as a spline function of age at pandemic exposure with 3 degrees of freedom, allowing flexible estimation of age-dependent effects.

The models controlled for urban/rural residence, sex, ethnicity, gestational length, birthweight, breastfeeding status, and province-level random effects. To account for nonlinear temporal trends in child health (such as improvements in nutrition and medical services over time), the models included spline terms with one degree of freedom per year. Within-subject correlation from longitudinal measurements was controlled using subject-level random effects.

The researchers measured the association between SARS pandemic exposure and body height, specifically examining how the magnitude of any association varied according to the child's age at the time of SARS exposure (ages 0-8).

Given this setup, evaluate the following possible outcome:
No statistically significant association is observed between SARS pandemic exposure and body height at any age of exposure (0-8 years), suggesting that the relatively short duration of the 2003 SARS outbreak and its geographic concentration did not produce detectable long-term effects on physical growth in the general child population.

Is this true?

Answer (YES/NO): YES